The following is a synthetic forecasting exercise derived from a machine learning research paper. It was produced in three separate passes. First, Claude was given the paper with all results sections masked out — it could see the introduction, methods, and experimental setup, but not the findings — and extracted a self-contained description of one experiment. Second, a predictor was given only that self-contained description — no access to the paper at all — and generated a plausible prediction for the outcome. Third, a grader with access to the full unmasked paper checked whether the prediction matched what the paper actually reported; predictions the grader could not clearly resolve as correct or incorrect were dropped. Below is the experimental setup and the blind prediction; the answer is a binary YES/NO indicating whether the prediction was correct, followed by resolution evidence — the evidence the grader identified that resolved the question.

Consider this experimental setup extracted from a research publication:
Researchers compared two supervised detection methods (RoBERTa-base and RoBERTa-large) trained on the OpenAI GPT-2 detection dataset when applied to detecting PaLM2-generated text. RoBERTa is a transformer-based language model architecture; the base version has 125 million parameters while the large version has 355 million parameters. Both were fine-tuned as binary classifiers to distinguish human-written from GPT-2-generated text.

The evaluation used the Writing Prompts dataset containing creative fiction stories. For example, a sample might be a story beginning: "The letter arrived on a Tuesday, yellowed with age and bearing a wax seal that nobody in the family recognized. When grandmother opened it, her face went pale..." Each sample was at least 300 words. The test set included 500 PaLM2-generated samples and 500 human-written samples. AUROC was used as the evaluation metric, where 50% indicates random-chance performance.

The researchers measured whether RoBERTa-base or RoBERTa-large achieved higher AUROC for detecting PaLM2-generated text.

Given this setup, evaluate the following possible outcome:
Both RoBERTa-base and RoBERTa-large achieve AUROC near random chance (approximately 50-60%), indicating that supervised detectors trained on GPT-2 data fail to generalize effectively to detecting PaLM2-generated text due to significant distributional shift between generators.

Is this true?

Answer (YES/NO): NO